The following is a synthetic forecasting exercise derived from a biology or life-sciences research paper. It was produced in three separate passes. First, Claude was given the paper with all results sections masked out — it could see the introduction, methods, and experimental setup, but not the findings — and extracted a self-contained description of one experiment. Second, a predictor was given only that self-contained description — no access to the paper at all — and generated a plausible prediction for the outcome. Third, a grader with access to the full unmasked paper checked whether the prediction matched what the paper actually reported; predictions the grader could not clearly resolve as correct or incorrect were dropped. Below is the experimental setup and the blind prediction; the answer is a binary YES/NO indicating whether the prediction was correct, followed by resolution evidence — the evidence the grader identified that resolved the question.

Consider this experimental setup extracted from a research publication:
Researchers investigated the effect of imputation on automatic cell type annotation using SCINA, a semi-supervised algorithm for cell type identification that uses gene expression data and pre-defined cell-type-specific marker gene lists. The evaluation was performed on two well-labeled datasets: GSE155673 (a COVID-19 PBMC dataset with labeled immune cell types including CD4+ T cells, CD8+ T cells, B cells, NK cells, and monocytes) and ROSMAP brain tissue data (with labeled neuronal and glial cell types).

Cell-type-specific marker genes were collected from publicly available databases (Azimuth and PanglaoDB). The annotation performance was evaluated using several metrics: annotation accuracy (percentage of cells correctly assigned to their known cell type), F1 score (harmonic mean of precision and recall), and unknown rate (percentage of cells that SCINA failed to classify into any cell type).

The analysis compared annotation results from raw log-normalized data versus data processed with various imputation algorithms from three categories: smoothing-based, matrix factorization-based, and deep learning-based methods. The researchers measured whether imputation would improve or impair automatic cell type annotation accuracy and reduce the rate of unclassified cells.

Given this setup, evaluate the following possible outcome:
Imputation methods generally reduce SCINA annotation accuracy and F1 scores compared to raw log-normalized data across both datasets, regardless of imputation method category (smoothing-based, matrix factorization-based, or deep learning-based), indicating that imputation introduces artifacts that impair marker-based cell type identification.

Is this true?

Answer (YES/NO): NO